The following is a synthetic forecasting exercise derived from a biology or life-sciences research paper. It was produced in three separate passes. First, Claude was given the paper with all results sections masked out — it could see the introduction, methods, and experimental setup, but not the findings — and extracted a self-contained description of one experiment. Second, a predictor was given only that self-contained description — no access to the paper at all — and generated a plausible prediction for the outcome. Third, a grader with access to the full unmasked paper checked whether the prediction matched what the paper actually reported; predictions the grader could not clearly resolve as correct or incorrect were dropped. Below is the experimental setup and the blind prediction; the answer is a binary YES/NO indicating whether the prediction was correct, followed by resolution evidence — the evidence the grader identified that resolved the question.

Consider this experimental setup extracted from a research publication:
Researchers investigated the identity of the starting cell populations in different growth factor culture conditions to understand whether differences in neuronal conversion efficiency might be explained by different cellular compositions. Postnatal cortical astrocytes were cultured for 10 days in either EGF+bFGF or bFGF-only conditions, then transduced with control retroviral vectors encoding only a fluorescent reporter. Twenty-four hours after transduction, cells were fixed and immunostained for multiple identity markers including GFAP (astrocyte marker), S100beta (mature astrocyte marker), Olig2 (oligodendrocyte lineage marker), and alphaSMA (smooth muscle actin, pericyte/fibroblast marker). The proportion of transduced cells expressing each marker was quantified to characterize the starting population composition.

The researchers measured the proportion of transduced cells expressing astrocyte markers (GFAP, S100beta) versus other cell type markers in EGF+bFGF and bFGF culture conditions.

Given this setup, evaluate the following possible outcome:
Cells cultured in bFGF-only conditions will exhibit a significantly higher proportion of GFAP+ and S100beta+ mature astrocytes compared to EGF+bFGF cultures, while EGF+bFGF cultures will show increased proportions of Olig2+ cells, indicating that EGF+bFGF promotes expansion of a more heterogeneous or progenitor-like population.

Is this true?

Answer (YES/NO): NO